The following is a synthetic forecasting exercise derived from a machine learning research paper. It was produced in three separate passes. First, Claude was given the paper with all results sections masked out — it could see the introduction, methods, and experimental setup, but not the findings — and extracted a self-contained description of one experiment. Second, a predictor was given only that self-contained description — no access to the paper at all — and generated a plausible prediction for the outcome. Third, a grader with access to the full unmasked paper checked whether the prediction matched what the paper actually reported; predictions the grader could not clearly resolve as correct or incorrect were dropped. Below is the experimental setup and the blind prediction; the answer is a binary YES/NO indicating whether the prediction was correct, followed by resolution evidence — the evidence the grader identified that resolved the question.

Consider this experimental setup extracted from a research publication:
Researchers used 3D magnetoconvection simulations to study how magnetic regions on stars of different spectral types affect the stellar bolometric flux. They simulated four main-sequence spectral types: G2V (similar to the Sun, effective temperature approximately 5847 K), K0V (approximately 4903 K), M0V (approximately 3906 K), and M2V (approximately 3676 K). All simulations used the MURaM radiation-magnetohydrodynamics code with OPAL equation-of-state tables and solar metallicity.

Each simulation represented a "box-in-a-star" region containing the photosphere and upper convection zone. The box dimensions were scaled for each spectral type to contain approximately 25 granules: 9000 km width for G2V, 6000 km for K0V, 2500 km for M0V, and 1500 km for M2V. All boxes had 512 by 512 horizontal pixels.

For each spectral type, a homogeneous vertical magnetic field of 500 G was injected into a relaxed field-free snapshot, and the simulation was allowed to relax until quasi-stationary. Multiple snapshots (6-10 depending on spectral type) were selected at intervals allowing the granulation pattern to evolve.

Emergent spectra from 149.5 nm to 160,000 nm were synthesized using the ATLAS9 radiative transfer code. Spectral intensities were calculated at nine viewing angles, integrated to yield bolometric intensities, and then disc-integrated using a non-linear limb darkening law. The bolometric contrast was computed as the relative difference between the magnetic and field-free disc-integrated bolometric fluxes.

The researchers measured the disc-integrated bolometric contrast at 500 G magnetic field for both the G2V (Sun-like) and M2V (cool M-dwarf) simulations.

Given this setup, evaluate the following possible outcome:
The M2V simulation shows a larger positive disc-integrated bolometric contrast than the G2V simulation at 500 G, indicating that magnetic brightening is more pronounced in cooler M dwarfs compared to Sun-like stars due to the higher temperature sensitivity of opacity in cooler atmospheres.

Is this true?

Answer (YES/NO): NO